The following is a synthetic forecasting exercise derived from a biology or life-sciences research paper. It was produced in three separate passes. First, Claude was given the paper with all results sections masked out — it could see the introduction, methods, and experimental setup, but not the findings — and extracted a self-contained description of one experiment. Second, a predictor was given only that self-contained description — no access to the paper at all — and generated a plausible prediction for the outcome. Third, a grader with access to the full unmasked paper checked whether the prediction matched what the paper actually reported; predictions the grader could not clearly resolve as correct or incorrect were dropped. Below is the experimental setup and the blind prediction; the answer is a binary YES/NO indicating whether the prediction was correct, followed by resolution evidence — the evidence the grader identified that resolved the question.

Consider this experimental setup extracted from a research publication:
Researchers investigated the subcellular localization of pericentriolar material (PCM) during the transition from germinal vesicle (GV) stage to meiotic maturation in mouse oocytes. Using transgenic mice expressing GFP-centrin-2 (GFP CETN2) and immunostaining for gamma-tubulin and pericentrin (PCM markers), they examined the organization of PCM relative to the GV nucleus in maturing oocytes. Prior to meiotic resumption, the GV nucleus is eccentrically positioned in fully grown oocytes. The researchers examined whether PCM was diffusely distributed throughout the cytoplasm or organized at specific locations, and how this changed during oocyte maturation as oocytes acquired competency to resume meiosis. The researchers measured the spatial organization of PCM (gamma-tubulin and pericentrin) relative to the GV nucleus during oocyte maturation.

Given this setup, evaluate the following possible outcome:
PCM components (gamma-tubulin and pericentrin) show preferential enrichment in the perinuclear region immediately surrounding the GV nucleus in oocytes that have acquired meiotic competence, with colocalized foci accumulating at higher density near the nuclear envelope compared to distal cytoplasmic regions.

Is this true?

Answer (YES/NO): YES